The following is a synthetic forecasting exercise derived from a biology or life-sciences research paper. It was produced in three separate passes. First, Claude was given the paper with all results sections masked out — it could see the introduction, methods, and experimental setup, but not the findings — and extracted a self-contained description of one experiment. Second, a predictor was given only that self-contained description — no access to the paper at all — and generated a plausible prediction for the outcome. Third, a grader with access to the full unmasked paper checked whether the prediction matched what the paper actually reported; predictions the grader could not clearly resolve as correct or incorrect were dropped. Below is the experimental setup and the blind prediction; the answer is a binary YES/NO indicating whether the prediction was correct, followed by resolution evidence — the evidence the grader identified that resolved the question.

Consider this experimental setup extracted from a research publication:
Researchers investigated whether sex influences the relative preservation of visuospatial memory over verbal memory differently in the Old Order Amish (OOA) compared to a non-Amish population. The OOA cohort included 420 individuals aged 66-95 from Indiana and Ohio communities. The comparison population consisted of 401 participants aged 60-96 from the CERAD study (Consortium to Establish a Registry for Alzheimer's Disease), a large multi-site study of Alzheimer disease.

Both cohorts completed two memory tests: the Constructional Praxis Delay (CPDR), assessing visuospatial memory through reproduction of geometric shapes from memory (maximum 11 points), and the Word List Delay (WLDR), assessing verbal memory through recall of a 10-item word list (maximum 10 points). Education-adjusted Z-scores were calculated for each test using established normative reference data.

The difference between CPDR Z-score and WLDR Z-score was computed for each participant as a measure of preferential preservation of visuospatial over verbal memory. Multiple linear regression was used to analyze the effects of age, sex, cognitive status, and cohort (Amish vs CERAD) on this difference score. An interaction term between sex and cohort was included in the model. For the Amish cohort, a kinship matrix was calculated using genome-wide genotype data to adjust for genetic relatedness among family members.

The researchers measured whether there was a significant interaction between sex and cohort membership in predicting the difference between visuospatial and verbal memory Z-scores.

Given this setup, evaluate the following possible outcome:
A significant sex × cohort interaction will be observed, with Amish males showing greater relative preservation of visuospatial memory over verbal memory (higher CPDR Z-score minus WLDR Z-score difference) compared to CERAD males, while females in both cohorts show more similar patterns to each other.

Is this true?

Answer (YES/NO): YES